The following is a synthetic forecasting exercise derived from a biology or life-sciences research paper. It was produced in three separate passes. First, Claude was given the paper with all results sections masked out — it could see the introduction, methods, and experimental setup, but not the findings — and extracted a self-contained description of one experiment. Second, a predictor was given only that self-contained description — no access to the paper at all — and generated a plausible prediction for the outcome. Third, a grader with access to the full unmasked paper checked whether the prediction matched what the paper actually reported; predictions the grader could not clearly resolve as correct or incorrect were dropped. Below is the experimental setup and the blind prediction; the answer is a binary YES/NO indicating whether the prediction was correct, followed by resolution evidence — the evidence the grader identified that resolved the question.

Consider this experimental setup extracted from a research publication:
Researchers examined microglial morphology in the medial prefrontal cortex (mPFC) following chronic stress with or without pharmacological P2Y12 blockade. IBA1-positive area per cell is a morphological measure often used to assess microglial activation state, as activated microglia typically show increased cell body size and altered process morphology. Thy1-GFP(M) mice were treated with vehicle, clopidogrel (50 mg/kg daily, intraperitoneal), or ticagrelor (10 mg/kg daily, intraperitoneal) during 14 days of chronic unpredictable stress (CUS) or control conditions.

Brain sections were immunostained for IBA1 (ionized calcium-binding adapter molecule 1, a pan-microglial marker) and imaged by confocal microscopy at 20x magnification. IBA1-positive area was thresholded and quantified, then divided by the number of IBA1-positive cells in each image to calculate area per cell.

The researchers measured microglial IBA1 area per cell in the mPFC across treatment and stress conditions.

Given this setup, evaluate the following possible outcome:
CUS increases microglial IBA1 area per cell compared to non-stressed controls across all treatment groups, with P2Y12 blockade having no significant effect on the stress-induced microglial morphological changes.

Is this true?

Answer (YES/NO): NO